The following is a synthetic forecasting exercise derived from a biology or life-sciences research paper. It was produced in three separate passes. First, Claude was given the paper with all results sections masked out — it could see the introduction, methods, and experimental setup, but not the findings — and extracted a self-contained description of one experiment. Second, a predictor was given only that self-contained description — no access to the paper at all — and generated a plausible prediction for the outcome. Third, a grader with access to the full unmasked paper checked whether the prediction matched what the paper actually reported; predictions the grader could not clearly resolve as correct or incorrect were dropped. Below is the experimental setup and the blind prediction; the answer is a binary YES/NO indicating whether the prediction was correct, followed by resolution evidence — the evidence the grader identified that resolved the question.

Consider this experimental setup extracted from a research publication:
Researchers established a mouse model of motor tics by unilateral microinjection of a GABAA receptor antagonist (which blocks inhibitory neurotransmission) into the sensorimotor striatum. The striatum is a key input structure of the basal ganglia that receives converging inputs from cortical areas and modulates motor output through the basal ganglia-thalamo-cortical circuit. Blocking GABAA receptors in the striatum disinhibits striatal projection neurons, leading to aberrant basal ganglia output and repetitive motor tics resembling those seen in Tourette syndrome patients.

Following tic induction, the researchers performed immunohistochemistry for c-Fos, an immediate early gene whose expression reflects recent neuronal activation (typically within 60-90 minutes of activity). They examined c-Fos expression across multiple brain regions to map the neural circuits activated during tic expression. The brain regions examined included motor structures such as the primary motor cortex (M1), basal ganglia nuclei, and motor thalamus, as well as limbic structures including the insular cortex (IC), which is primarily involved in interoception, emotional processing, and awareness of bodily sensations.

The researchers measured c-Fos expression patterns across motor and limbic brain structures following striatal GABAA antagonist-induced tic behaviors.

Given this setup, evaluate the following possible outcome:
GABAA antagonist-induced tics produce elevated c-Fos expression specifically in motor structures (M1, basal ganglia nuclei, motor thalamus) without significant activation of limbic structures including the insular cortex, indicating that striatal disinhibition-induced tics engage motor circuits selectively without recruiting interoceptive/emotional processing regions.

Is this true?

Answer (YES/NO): NO